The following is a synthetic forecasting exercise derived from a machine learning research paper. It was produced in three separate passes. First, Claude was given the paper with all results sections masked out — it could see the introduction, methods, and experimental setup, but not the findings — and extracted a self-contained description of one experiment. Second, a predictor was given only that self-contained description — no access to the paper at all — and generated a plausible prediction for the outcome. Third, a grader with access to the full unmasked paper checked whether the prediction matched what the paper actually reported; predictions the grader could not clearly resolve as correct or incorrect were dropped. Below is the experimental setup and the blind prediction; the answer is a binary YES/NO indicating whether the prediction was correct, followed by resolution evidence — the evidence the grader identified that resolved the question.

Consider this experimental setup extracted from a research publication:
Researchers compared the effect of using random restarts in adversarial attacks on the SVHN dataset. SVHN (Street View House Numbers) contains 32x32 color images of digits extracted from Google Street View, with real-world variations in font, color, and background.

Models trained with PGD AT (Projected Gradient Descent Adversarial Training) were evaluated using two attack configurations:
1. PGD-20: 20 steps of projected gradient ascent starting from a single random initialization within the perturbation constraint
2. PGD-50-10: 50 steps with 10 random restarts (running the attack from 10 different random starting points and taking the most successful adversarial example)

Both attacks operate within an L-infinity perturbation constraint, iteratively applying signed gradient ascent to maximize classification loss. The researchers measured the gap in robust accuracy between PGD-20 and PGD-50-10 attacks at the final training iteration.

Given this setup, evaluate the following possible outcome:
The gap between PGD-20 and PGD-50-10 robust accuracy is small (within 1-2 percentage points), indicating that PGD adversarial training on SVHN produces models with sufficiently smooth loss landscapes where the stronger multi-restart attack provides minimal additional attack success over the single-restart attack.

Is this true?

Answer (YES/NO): YES